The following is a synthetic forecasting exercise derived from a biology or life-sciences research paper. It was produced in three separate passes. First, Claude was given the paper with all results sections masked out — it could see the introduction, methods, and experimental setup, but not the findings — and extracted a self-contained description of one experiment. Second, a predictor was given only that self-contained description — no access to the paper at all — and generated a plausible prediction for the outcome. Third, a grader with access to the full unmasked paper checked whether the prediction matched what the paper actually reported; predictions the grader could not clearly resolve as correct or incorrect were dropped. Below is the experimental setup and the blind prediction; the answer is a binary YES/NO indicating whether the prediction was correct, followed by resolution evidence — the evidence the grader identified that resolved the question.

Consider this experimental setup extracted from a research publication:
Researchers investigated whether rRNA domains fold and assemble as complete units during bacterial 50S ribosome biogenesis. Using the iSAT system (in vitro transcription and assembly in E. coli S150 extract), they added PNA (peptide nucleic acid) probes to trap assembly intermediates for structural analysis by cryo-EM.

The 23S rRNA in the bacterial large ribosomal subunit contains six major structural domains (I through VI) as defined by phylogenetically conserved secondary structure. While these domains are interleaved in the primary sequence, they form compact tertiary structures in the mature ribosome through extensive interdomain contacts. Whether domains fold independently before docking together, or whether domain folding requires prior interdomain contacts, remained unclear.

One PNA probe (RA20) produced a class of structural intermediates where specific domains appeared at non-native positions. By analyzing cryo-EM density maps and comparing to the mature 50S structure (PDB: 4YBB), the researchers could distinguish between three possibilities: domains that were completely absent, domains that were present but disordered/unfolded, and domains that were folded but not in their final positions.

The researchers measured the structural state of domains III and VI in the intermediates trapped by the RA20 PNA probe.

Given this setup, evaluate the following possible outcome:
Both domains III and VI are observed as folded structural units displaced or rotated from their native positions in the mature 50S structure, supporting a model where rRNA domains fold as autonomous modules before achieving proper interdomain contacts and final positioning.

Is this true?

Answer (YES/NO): YES